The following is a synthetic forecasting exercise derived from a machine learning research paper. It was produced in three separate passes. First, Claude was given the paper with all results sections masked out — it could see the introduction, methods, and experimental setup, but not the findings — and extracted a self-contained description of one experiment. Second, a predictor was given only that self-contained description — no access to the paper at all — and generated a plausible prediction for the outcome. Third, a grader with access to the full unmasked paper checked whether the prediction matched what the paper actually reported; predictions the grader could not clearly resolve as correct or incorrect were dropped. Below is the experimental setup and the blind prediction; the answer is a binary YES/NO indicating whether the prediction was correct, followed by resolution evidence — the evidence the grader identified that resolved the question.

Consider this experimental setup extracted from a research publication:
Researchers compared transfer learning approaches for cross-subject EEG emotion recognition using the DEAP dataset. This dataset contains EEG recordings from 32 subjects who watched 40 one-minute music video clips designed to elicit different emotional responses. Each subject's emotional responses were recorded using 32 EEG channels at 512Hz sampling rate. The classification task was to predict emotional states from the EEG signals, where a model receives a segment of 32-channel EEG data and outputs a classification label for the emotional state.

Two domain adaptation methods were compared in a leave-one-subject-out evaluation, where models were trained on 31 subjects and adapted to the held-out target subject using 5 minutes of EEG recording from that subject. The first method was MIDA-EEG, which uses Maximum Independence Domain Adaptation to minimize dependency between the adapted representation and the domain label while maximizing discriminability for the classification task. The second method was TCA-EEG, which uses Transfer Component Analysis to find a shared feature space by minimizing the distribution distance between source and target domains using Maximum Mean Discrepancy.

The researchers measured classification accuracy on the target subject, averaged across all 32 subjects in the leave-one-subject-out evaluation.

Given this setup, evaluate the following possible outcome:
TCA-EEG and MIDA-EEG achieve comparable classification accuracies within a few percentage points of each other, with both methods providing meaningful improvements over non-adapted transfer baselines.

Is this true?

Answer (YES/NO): YES